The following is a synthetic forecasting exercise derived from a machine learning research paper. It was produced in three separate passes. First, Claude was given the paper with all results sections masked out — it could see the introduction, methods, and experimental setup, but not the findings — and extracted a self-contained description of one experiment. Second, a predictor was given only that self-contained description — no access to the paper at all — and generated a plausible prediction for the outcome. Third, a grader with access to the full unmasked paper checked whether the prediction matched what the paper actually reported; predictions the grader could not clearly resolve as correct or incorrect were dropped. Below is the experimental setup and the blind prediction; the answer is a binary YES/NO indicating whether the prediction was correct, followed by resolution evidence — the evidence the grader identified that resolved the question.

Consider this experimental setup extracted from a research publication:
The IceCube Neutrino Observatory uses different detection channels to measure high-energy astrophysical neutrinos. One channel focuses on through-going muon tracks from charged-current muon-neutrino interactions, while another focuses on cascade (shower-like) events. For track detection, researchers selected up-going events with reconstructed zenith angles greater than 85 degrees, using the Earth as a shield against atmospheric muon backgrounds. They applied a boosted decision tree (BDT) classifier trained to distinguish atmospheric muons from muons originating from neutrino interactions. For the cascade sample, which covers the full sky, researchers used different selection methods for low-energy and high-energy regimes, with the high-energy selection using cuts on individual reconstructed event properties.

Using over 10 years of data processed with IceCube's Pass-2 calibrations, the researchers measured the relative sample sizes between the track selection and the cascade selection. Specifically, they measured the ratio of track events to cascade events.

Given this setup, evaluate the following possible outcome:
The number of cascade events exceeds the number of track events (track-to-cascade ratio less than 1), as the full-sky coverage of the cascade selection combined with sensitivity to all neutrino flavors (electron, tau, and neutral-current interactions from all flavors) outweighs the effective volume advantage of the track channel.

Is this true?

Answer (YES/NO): NO